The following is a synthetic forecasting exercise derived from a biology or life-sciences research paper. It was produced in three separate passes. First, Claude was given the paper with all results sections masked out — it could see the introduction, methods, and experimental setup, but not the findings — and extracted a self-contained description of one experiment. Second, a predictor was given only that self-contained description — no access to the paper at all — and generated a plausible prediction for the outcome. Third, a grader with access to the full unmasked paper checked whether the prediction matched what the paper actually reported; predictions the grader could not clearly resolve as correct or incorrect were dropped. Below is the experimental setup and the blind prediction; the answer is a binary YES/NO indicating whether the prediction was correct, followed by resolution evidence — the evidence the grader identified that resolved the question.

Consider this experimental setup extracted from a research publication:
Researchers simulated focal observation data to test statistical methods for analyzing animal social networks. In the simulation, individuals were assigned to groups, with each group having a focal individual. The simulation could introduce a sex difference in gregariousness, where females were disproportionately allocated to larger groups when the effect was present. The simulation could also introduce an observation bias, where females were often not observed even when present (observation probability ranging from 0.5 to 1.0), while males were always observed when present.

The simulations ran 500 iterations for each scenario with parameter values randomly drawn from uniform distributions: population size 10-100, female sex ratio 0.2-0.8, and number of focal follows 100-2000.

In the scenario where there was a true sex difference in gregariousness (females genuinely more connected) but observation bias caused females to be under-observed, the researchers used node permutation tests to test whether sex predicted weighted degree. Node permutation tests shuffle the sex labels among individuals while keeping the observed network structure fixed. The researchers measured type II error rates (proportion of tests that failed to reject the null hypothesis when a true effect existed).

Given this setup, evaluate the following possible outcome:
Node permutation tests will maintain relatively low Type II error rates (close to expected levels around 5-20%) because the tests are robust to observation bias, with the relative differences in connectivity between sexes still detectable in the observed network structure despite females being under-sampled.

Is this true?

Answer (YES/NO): NO